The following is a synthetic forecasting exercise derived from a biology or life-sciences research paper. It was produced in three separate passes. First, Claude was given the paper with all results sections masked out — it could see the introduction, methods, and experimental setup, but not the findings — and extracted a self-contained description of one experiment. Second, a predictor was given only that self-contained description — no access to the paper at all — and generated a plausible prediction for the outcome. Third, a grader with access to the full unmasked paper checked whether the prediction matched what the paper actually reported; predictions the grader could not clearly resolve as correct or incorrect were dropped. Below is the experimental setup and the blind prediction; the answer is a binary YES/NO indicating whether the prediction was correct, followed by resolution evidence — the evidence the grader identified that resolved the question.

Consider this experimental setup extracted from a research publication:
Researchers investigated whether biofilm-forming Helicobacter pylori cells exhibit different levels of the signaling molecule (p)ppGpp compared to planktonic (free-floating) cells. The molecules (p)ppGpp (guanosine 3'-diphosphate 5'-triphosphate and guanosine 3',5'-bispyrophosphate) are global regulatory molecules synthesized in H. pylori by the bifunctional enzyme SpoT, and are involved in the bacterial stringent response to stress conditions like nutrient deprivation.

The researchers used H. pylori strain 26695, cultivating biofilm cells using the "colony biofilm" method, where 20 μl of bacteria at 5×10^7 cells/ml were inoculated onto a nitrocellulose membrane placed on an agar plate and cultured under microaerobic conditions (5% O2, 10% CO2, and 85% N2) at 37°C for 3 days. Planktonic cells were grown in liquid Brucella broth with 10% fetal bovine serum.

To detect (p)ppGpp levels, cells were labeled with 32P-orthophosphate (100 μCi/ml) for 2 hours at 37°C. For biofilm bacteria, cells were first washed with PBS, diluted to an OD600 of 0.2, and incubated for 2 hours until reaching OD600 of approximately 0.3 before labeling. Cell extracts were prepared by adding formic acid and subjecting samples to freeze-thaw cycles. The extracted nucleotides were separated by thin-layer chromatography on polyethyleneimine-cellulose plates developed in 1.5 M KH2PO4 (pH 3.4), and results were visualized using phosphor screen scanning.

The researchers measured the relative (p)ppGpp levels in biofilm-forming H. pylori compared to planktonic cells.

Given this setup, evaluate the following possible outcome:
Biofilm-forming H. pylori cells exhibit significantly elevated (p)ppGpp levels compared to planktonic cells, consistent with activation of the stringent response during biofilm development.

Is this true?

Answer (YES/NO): YES